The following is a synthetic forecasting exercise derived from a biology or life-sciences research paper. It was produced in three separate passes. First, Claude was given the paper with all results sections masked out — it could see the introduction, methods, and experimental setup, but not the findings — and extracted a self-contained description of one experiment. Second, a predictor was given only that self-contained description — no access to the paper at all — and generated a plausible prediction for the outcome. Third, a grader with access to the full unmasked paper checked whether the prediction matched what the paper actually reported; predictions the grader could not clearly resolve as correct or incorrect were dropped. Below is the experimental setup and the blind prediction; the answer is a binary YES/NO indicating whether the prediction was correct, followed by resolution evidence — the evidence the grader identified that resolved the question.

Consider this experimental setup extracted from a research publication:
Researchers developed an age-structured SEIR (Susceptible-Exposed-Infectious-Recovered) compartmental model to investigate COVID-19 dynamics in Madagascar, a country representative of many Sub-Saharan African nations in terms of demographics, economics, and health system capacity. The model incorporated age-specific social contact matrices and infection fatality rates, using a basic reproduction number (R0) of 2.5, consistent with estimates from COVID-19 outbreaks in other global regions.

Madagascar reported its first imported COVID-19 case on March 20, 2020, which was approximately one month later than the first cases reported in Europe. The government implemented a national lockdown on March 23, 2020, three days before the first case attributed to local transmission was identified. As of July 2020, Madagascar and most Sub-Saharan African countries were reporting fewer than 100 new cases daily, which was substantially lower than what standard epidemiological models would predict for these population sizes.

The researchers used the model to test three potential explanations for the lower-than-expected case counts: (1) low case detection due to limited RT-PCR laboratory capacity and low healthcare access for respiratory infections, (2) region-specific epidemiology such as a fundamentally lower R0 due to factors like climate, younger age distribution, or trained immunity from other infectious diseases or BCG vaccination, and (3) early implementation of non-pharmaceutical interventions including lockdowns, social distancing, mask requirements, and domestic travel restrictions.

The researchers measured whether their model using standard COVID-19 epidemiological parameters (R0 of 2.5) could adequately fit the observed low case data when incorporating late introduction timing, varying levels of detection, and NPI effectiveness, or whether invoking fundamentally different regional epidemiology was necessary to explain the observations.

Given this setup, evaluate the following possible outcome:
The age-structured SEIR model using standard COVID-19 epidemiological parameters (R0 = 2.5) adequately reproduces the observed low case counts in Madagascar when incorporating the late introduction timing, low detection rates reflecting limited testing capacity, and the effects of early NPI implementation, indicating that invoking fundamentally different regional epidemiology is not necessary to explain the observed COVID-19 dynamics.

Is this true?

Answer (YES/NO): YES